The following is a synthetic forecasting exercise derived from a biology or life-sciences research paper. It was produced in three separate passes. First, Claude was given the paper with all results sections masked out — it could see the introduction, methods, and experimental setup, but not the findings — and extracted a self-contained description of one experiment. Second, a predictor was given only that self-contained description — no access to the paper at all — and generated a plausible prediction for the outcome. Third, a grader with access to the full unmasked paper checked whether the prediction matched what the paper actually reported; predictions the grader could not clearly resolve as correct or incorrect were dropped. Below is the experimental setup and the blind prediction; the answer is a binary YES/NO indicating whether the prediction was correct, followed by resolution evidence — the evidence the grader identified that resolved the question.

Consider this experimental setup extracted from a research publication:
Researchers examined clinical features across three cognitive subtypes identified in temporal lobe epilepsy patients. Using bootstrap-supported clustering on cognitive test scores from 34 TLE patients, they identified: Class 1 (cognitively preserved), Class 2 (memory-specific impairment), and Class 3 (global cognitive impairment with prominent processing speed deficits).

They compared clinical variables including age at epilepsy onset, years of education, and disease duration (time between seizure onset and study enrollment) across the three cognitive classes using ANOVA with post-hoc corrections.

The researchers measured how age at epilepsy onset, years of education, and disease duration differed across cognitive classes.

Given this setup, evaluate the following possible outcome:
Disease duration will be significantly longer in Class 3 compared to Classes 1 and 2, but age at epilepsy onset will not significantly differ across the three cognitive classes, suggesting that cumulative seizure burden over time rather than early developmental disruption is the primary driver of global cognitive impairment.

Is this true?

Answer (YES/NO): NO